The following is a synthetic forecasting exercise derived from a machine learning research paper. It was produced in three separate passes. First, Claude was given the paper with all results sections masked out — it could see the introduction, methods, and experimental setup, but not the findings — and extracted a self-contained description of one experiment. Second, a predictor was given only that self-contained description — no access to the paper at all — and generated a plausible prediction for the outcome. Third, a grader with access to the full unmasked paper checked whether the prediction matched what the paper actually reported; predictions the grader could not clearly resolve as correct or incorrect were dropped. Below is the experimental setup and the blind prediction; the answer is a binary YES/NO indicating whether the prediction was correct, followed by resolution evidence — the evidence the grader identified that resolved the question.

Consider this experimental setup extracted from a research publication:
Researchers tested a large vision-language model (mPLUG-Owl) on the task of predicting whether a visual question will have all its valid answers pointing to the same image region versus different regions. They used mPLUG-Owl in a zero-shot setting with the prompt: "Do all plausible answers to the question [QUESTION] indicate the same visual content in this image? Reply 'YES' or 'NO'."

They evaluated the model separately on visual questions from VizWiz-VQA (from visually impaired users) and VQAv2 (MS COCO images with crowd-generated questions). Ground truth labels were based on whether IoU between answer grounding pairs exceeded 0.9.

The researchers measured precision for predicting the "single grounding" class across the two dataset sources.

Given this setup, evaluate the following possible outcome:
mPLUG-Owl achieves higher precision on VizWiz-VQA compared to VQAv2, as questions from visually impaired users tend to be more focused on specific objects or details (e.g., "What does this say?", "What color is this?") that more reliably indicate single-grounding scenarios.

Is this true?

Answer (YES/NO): NO